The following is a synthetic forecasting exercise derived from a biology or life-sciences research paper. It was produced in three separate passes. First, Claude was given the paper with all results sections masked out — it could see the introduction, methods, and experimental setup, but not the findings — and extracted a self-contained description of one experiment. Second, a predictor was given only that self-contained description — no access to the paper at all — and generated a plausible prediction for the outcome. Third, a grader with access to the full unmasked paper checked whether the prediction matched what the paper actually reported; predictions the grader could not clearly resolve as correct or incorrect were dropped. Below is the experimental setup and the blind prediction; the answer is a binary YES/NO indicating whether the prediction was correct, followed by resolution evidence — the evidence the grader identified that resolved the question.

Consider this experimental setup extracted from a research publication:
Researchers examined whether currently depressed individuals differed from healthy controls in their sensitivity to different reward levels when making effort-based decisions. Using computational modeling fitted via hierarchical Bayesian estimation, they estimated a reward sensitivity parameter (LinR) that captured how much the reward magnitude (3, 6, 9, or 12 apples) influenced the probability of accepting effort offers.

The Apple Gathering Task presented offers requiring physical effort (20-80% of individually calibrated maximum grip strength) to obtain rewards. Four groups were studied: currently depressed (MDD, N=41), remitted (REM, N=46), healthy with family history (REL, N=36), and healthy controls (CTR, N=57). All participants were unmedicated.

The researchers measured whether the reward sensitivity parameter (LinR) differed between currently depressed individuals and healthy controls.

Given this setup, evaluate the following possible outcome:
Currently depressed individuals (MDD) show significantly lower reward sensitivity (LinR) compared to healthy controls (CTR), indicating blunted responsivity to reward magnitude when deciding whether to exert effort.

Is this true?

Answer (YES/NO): NO